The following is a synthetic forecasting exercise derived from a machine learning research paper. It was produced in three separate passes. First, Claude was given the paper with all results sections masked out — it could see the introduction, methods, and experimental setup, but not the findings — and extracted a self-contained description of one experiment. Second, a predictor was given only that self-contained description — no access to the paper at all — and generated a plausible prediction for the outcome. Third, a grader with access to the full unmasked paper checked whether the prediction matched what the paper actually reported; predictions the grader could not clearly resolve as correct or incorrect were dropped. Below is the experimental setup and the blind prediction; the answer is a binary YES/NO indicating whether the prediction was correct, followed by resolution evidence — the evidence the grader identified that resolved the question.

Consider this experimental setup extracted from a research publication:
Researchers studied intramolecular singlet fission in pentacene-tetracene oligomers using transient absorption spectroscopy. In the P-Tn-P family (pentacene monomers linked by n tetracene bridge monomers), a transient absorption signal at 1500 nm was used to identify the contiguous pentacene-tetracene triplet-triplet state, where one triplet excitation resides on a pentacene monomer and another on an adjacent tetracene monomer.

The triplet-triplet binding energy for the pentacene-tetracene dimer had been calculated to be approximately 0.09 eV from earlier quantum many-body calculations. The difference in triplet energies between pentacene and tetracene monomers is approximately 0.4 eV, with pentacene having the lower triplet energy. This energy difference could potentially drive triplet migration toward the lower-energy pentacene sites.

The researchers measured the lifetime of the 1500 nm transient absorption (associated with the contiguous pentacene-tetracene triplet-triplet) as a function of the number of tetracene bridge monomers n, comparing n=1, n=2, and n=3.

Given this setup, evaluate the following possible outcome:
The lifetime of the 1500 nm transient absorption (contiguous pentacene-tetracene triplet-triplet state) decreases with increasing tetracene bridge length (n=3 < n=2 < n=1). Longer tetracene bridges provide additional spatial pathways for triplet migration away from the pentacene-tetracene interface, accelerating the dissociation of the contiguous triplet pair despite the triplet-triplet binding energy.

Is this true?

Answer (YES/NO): NO